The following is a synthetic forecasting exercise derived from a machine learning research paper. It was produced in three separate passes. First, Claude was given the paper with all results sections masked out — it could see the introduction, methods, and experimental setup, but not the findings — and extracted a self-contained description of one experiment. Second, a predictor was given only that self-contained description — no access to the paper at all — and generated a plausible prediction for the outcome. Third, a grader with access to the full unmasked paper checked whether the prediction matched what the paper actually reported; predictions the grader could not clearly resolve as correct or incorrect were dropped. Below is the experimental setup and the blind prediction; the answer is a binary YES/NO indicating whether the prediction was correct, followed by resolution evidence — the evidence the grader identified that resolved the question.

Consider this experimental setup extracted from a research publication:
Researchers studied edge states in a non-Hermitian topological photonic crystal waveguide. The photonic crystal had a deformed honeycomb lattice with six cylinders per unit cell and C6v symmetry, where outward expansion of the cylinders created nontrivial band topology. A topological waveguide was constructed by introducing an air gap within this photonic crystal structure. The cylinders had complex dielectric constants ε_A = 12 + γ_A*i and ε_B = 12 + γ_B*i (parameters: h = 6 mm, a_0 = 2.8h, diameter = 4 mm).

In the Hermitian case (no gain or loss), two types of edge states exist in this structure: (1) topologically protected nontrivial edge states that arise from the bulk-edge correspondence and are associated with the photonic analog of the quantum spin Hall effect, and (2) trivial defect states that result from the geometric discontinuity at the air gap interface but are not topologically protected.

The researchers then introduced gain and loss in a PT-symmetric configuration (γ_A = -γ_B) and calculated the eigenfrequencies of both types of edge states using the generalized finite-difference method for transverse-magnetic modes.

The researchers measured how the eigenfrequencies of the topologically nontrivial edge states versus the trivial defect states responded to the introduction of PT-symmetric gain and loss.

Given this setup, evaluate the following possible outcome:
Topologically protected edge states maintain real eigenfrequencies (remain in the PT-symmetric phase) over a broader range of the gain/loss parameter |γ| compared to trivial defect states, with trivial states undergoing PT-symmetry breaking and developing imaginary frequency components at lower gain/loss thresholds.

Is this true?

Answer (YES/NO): NO